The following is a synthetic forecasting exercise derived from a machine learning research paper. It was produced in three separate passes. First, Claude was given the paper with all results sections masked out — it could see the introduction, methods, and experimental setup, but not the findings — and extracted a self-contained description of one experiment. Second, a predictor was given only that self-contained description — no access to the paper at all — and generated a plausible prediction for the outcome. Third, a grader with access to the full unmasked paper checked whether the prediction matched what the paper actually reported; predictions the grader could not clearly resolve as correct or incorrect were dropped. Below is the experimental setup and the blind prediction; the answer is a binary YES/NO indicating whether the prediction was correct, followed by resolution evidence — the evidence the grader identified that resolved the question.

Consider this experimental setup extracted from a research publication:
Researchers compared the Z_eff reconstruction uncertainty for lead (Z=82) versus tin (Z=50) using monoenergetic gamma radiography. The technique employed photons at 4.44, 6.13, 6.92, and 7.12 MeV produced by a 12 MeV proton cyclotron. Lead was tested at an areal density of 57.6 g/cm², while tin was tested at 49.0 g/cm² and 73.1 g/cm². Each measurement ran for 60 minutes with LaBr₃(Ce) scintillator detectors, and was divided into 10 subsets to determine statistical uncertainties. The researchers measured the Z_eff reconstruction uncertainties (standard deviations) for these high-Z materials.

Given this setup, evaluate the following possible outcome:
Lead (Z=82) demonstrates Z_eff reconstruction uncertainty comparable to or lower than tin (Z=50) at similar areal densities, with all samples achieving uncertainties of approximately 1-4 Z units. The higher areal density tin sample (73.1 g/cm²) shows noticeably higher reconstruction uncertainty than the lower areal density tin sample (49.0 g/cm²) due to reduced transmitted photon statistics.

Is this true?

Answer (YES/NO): NO